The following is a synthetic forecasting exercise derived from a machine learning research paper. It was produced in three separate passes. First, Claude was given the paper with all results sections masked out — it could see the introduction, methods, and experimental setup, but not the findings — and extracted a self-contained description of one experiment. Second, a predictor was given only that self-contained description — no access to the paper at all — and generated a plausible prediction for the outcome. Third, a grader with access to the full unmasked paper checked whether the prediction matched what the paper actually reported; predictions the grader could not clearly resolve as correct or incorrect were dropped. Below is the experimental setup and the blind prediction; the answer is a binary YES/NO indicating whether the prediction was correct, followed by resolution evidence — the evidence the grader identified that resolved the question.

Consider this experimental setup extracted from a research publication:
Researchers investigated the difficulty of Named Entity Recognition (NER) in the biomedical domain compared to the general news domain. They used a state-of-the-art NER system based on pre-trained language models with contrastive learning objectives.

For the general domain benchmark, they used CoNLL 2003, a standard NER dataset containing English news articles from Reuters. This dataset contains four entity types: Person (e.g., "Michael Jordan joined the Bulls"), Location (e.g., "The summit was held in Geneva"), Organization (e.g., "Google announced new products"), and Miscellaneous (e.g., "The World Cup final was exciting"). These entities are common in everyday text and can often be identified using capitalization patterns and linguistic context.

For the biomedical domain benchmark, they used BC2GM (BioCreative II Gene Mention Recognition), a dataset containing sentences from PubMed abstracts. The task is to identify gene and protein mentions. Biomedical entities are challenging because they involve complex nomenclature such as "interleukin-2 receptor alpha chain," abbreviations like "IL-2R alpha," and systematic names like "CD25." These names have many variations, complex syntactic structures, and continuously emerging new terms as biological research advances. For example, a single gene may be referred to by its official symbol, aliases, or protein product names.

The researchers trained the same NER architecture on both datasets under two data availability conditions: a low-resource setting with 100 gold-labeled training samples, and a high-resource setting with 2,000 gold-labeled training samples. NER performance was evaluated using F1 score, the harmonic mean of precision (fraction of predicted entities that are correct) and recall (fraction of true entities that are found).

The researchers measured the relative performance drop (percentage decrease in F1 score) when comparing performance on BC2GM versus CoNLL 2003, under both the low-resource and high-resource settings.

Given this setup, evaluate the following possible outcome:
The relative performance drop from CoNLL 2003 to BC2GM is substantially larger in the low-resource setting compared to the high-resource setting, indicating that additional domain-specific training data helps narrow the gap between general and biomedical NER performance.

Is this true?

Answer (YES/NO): YES